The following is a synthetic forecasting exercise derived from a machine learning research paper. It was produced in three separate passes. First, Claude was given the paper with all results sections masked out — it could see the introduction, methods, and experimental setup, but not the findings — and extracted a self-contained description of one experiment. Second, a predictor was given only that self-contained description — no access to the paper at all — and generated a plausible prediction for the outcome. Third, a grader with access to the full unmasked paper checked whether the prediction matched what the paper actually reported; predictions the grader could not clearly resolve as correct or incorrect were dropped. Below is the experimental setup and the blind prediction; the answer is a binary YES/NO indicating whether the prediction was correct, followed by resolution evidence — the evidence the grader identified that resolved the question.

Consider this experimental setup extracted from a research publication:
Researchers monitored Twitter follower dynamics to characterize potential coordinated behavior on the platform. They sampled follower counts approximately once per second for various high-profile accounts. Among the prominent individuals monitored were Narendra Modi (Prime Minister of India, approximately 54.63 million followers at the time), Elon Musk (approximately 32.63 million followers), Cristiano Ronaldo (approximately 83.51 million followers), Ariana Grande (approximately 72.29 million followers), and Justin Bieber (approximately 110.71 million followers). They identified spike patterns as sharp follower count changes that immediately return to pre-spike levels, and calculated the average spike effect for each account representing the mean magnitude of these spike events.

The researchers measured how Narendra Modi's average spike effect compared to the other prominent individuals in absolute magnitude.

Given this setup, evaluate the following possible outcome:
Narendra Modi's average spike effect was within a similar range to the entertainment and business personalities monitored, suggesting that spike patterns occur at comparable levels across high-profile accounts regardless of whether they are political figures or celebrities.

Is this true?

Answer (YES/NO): NO